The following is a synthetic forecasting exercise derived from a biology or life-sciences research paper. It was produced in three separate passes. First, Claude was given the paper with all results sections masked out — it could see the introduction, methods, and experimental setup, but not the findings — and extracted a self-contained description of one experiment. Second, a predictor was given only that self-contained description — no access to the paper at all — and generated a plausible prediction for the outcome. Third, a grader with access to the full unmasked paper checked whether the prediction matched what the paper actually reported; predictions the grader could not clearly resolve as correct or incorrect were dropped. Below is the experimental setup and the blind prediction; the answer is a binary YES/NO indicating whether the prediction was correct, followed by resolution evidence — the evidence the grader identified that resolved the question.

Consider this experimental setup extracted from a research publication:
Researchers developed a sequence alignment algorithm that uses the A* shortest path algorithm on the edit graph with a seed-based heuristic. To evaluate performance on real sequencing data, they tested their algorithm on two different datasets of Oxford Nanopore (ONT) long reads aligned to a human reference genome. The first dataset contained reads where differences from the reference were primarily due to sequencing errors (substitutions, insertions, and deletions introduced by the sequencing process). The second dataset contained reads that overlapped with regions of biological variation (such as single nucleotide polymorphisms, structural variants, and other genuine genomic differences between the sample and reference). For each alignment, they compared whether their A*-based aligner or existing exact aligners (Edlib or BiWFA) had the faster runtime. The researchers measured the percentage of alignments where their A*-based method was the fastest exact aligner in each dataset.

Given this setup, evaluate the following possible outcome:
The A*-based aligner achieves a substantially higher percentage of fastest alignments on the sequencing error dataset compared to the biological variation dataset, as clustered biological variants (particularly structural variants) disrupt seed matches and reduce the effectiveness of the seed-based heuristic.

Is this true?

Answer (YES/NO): YES